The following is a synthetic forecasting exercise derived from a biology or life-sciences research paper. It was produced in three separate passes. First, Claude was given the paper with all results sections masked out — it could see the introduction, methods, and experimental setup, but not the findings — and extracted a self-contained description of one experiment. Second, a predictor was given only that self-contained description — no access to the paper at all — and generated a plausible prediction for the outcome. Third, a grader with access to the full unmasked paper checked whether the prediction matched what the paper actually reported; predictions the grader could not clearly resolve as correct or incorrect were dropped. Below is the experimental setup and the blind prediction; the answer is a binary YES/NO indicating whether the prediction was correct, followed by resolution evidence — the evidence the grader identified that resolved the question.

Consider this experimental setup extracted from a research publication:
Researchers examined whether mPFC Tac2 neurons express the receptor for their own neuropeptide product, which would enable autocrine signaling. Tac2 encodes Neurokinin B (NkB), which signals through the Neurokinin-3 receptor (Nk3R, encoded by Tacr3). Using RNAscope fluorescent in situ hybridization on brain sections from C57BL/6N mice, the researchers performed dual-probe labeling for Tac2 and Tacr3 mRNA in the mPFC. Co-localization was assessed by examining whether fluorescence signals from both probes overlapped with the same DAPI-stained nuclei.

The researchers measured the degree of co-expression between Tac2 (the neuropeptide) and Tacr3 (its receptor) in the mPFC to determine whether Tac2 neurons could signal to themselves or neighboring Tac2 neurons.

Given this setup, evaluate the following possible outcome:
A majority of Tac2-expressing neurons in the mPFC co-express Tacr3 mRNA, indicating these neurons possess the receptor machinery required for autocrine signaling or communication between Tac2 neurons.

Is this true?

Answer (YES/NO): NO